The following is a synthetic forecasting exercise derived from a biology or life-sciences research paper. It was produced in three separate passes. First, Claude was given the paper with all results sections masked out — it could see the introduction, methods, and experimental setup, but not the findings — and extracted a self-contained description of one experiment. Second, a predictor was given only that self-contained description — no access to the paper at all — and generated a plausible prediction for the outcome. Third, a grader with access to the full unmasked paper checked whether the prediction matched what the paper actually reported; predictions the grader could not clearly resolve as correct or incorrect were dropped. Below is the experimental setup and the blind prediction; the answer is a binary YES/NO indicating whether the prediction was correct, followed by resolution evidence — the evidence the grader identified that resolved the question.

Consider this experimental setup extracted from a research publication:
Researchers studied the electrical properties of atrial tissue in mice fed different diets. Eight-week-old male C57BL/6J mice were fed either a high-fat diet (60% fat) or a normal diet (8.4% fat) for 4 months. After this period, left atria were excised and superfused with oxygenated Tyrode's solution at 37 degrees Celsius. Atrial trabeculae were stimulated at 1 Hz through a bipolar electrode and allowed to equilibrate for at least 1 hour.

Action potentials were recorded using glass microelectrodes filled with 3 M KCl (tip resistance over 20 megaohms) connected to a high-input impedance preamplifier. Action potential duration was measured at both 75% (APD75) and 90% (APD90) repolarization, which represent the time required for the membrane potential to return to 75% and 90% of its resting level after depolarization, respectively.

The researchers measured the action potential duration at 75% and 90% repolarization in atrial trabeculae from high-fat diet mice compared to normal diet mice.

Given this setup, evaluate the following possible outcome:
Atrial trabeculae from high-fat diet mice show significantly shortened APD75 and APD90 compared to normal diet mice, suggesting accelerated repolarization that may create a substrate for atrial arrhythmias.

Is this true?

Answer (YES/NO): YES